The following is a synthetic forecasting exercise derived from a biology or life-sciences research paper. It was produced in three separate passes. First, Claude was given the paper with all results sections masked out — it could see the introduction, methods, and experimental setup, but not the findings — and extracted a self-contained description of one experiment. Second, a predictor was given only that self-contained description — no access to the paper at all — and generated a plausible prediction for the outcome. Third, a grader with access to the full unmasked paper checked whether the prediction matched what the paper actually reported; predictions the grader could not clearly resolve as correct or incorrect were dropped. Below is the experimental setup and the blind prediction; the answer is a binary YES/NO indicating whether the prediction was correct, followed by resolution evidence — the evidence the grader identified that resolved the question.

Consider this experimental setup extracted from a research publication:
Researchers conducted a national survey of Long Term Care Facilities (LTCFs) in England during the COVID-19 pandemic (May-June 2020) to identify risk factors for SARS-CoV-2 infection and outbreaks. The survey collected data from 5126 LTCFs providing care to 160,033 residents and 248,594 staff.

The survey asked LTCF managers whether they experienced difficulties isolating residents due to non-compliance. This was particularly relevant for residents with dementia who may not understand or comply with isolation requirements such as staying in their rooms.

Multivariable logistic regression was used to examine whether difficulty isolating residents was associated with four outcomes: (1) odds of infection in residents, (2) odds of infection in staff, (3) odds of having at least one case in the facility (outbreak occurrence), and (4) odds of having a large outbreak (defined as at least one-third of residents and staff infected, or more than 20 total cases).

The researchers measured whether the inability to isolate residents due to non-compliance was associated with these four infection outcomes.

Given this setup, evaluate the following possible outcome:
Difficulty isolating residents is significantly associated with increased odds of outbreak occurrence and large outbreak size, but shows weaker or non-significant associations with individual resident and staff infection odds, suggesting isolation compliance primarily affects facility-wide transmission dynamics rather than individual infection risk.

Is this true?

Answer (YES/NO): NO